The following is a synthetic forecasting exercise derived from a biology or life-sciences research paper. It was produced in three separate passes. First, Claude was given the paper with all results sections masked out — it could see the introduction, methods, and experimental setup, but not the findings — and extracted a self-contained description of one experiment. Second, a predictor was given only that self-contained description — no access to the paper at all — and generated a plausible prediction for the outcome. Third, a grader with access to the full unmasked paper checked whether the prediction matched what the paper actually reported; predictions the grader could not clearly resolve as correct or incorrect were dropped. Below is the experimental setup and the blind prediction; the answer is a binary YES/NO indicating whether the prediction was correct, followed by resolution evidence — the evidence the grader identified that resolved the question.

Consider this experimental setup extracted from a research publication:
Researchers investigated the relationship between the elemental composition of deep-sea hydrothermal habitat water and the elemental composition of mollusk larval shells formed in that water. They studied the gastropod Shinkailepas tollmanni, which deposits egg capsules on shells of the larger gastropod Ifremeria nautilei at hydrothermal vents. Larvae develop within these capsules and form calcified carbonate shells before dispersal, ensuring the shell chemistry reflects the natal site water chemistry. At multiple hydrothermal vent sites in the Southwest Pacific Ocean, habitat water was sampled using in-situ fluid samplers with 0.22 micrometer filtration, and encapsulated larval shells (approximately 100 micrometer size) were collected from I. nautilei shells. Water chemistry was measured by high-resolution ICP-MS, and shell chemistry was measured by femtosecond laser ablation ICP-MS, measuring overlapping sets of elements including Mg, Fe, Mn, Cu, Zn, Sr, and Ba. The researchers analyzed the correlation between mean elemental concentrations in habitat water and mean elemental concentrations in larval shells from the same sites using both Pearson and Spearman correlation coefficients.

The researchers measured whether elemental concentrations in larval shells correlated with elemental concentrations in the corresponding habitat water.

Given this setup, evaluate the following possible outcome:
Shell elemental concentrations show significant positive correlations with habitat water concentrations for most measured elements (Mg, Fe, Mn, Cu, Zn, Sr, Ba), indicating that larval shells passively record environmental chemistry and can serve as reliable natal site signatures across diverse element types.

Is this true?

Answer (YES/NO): NO